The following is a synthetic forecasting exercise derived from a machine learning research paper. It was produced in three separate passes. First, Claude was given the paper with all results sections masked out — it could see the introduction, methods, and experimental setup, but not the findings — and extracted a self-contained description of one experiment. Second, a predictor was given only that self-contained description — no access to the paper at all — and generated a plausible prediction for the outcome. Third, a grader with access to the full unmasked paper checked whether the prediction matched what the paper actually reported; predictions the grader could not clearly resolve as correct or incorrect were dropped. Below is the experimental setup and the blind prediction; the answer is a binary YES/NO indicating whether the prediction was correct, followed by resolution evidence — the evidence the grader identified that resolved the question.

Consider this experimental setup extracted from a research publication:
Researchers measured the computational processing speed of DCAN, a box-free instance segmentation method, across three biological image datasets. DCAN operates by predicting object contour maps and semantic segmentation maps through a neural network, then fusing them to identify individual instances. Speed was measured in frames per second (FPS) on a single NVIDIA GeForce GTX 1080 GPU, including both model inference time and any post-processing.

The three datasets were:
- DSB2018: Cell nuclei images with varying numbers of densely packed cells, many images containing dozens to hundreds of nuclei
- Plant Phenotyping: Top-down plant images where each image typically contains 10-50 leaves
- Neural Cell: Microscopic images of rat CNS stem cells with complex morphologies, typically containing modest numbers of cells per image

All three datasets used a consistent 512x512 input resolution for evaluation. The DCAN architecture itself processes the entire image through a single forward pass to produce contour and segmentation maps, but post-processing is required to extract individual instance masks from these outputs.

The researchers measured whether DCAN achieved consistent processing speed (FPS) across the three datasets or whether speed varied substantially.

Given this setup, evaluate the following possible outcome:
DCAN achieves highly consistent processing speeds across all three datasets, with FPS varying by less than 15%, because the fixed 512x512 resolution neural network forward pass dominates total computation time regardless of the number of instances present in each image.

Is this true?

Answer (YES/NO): NO